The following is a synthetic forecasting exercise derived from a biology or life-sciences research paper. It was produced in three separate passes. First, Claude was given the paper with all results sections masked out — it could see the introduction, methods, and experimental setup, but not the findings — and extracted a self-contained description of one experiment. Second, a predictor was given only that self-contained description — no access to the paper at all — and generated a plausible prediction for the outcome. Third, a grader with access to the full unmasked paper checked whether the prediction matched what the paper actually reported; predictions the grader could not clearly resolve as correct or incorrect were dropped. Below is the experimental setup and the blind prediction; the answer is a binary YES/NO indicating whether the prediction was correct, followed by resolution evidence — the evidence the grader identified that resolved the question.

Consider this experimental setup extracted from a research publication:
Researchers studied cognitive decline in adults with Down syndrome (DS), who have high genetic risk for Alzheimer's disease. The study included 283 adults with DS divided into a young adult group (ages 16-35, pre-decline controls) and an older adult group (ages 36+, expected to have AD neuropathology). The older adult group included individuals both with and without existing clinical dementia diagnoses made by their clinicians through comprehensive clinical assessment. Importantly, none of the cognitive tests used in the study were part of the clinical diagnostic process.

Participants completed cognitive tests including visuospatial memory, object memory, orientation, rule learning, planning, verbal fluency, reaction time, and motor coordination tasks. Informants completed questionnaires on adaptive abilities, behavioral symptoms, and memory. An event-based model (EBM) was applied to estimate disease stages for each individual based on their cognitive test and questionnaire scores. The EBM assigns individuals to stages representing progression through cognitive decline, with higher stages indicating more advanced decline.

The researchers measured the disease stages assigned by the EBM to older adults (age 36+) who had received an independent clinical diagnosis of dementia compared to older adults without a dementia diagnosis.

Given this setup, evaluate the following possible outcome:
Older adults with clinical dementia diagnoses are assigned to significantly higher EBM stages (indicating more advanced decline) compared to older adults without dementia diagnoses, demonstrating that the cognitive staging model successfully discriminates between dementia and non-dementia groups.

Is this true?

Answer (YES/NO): YES